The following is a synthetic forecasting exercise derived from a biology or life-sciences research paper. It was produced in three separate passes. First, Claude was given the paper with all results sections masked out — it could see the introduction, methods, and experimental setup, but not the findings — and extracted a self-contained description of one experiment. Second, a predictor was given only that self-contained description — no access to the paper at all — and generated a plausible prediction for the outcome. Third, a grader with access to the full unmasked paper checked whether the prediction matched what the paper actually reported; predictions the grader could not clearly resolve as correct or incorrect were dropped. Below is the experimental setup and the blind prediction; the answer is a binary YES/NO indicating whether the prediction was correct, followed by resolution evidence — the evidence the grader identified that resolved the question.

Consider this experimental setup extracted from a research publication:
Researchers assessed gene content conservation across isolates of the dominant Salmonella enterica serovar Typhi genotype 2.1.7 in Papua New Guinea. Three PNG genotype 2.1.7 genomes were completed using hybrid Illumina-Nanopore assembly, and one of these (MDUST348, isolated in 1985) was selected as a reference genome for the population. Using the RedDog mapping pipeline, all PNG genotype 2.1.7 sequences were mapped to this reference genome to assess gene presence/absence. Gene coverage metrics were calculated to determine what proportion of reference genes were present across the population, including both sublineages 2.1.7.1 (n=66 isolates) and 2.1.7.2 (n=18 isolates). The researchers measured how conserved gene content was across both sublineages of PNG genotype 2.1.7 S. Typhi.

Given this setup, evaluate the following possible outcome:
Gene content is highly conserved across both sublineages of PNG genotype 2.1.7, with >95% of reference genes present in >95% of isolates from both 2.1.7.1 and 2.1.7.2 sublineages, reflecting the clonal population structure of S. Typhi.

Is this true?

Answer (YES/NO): YES